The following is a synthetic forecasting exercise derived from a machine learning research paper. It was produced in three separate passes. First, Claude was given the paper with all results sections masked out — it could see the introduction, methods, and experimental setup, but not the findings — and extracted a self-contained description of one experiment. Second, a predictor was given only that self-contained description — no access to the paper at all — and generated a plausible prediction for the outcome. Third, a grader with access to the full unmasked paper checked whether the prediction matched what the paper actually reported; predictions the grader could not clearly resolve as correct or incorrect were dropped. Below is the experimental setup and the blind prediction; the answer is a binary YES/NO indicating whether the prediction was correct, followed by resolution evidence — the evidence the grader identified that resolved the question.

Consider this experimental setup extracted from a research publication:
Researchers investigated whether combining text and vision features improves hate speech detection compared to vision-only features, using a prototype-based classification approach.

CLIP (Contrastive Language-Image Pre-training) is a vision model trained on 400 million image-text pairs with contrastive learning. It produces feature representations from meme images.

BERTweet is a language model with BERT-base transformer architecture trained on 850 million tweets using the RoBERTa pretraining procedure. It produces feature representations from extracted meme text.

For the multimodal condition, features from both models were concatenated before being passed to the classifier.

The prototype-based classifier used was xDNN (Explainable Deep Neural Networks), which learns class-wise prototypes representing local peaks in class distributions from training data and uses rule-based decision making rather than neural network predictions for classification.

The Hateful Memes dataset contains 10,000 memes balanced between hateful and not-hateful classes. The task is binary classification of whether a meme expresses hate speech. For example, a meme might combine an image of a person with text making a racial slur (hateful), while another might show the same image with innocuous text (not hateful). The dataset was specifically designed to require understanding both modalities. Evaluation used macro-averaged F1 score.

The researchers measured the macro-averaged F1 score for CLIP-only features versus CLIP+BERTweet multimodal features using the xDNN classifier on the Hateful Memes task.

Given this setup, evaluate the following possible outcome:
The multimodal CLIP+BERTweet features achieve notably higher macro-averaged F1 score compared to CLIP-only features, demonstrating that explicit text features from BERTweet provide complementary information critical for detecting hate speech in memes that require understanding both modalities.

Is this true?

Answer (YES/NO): NO